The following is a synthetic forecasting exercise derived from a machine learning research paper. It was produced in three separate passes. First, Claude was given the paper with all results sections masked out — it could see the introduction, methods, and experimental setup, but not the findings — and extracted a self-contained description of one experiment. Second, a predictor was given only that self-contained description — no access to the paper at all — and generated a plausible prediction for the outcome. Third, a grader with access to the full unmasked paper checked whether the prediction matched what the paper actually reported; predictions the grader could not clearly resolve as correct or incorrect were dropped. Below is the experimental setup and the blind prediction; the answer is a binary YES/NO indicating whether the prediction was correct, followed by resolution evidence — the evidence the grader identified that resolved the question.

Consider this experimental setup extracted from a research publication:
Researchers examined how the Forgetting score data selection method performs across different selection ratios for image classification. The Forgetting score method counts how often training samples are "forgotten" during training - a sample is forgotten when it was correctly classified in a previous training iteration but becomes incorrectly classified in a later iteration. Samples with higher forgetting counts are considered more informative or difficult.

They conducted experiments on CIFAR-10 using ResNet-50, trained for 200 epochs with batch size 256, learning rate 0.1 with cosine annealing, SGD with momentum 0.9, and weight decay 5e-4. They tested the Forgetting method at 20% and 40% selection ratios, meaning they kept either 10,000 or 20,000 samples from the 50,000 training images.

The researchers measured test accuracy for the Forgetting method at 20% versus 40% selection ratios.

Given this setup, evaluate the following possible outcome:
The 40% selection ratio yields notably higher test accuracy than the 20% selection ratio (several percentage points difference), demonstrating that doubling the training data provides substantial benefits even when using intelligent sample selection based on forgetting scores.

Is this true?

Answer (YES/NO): NO